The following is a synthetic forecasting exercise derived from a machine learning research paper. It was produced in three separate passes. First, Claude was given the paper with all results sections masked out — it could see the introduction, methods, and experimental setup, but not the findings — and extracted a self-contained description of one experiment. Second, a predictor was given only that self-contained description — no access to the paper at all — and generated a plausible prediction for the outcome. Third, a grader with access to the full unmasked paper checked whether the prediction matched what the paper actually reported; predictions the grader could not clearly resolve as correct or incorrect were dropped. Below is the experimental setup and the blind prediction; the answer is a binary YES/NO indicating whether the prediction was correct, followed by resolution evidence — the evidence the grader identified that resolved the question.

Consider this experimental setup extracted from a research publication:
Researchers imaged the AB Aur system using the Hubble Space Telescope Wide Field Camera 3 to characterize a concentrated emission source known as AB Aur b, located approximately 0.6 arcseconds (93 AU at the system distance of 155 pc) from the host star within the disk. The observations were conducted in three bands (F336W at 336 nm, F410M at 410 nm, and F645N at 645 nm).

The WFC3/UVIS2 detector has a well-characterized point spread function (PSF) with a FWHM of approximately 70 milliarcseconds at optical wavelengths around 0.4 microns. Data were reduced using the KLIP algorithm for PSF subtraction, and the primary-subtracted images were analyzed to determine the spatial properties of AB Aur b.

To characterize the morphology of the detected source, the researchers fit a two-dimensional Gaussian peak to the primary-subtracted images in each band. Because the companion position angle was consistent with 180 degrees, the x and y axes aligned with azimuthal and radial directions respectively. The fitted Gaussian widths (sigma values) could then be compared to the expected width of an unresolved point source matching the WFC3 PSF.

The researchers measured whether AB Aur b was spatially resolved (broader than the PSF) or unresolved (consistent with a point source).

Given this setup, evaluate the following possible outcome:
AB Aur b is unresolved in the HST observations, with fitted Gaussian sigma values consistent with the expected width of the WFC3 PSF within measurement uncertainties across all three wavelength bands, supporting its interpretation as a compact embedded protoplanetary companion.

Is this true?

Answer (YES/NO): NO